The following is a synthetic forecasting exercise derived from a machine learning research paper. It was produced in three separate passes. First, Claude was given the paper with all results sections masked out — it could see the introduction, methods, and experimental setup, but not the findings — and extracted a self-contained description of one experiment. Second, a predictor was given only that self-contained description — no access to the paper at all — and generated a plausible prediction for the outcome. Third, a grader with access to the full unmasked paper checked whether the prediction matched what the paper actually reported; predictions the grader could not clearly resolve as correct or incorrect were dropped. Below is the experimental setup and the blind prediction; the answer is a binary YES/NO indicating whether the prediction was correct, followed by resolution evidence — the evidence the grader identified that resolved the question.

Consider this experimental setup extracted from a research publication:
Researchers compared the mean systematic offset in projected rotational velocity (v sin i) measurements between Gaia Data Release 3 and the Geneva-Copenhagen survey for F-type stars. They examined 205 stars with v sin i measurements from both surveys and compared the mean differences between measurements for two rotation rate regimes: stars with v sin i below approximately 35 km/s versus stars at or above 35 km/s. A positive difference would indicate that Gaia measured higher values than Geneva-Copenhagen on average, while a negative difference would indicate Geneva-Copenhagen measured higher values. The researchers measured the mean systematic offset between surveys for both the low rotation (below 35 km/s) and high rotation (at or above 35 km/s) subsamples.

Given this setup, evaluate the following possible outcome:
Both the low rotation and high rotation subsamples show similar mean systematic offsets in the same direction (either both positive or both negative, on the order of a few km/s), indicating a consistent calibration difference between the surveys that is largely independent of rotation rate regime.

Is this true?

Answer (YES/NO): NO